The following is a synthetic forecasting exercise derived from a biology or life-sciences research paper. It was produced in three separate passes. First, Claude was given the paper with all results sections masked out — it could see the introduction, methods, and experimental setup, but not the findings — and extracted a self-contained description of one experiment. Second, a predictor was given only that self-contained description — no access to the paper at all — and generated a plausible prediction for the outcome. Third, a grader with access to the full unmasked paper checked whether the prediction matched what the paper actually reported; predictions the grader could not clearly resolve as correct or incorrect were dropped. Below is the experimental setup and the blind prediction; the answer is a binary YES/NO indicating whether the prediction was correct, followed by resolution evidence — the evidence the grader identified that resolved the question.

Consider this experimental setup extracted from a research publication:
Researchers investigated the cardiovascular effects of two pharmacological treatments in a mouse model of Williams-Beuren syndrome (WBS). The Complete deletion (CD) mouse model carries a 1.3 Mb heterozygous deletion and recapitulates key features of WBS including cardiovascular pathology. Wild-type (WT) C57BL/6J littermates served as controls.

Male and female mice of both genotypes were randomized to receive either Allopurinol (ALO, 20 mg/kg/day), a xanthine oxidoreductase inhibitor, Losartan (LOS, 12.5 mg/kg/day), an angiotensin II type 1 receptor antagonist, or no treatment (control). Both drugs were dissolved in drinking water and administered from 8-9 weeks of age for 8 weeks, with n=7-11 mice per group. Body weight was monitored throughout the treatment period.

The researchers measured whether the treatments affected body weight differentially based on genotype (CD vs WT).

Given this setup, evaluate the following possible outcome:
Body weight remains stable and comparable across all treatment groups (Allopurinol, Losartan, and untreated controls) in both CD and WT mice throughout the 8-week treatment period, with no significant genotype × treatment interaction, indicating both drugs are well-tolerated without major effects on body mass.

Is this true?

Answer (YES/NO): NO